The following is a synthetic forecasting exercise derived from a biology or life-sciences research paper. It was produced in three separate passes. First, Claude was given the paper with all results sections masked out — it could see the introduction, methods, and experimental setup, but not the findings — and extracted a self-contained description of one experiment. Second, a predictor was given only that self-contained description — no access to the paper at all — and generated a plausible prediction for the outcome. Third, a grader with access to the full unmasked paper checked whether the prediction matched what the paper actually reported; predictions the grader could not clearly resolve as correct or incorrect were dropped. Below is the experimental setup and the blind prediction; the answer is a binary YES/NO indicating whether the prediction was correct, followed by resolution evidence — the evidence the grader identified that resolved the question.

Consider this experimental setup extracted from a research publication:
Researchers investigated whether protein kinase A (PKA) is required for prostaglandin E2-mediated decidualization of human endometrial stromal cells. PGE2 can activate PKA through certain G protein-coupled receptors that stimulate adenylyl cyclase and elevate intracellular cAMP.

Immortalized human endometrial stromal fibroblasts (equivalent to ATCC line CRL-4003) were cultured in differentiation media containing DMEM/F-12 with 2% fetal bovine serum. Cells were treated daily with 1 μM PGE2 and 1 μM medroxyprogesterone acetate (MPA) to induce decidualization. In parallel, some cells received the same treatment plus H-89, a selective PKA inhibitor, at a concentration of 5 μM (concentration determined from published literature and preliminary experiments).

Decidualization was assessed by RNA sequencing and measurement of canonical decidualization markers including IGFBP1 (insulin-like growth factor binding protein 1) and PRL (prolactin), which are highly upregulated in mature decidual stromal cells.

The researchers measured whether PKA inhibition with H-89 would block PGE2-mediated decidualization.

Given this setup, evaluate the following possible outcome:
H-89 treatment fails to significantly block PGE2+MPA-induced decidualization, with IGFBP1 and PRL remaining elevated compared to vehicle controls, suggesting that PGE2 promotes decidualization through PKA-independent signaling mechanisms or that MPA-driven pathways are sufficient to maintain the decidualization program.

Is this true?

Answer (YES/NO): NO